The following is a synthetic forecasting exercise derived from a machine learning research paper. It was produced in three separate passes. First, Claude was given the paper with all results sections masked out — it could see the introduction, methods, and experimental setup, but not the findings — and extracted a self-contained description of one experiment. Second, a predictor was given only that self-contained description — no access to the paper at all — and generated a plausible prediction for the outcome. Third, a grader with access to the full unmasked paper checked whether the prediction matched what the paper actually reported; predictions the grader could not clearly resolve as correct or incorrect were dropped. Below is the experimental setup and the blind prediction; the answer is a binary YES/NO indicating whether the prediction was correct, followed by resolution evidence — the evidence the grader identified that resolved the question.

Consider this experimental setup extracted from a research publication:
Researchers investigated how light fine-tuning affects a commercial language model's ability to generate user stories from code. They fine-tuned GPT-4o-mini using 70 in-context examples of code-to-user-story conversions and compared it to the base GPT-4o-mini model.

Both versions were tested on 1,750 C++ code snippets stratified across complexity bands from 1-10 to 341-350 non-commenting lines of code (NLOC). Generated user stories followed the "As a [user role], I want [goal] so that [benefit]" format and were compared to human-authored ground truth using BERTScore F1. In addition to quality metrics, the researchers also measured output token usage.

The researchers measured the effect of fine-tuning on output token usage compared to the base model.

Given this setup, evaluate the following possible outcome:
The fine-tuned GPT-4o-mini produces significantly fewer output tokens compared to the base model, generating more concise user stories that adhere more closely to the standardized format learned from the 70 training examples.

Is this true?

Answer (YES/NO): YES